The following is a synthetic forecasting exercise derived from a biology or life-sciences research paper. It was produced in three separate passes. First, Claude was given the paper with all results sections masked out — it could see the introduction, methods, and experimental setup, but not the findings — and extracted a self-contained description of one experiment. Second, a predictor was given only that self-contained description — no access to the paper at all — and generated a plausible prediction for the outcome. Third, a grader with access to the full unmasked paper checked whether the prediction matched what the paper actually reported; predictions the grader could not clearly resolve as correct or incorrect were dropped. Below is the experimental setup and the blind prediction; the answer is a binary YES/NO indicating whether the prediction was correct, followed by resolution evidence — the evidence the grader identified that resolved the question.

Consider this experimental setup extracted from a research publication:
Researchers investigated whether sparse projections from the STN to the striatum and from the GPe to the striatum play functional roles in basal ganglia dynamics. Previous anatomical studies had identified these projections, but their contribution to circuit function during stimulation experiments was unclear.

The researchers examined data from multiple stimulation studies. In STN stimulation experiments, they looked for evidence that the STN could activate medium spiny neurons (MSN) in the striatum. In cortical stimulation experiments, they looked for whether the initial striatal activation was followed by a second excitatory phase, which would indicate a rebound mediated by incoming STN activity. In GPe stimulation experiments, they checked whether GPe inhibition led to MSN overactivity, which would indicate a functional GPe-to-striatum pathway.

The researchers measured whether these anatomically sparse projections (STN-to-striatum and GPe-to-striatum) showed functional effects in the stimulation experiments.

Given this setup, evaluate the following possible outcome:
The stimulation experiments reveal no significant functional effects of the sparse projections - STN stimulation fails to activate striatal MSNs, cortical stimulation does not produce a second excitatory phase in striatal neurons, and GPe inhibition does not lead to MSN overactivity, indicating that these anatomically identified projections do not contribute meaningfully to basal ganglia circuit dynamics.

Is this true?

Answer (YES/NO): YES